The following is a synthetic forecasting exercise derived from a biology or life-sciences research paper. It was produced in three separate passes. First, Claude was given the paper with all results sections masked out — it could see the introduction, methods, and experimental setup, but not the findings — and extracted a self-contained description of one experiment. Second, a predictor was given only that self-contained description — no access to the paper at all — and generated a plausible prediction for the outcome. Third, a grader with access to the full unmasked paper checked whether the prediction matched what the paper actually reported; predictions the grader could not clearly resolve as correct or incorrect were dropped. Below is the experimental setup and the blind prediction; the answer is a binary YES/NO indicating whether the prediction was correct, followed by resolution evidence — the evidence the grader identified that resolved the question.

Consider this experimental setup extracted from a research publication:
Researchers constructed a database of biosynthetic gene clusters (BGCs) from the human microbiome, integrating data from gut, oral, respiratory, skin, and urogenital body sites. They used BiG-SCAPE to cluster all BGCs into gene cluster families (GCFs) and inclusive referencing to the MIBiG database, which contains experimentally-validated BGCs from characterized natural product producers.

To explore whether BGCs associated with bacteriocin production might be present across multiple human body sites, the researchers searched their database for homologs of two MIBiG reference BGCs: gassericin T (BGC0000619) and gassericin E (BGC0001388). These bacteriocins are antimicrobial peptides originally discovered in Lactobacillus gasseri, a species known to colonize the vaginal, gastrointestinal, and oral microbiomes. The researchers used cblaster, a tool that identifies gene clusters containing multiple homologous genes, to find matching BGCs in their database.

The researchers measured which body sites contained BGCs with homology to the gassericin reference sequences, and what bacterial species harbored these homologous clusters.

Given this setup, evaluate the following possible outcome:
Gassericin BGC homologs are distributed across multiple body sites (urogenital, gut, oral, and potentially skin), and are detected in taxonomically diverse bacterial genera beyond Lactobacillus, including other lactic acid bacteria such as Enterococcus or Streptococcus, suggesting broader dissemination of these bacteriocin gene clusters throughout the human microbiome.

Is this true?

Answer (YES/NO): NO